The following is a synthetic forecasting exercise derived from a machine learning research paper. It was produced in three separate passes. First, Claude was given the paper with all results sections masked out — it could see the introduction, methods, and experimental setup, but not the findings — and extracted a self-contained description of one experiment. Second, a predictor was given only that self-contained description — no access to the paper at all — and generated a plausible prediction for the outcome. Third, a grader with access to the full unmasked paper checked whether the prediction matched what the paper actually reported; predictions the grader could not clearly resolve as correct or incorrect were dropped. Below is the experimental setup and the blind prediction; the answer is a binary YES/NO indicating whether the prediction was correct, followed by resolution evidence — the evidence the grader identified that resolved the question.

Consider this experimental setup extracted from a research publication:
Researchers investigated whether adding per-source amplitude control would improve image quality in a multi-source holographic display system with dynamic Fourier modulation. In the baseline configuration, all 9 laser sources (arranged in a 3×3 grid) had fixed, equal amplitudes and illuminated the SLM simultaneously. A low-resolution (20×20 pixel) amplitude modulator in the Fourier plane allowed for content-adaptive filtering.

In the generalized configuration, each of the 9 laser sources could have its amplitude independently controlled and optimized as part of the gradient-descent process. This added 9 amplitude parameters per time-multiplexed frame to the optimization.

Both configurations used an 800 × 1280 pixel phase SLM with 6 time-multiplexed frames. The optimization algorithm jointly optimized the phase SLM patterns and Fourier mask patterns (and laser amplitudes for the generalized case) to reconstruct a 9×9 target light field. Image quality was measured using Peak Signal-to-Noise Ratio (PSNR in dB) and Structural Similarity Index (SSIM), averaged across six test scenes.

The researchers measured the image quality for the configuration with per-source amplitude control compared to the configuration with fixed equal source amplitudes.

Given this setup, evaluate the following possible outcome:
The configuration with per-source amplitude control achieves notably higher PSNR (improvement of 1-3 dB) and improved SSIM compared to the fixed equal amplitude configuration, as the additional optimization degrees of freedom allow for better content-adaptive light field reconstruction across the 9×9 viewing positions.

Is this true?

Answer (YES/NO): NO